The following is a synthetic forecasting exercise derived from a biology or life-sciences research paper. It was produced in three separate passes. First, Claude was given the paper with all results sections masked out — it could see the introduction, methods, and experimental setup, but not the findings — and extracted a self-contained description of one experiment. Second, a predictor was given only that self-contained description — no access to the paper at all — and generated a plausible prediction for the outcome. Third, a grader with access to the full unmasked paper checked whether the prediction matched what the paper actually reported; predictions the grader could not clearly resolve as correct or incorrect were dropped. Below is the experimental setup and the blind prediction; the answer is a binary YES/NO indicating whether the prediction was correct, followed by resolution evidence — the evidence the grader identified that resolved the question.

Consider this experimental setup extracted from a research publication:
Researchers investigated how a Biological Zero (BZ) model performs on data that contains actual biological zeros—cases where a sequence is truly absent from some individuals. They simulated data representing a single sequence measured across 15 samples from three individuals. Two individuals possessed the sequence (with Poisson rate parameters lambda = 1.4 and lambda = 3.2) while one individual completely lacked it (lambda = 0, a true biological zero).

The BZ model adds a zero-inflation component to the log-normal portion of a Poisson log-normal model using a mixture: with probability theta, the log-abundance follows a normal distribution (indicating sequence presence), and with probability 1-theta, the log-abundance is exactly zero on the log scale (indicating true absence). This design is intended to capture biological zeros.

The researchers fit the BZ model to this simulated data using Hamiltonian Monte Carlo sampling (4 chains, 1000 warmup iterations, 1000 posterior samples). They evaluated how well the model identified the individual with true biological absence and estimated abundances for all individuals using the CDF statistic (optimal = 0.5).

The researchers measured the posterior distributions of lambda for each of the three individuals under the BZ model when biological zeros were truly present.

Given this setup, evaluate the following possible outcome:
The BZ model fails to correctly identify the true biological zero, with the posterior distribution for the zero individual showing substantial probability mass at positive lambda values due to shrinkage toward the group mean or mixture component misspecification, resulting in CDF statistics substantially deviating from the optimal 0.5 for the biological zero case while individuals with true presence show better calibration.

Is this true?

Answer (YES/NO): NO